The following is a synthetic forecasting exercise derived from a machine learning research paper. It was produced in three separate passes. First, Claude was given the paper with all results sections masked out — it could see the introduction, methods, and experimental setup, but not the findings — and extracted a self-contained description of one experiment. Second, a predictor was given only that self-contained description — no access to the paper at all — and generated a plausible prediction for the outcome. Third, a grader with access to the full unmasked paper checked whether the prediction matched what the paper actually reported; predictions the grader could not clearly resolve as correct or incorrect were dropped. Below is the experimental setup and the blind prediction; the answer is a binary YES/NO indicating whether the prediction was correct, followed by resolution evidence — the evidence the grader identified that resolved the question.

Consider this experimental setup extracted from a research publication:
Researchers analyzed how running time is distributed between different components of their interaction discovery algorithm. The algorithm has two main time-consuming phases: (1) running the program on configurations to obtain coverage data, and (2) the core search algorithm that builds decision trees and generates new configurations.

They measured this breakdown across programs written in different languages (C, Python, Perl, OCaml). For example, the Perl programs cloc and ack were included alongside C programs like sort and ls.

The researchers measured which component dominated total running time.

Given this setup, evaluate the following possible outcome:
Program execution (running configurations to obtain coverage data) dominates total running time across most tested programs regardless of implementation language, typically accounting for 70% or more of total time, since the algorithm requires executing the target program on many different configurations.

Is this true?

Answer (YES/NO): YES